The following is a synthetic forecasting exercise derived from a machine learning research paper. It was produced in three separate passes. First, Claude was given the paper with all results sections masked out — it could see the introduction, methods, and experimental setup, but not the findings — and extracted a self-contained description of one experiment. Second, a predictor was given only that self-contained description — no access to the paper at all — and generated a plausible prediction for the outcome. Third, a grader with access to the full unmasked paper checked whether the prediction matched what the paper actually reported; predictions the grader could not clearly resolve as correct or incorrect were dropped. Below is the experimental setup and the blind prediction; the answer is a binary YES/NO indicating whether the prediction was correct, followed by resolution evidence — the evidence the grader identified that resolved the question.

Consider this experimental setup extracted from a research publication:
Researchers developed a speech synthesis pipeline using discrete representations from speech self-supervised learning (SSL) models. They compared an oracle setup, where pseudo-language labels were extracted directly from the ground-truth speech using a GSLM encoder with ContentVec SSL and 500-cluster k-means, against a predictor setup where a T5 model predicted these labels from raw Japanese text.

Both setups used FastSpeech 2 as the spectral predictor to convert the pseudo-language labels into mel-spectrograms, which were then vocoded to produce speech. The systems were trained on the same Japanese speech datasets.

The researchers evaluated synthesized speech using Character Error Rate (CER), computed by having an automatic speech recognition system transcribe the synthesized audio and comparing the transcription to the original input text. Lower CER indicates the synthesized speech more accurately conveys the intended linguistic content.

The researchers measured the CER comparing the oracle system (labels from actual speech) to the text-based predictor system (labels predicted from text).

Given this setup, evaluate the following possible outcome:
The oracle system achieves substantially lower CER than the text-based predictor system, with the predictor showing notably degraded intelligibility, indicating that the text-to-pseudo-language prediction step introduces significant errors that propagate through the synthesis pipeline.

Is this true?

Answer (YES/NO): NO